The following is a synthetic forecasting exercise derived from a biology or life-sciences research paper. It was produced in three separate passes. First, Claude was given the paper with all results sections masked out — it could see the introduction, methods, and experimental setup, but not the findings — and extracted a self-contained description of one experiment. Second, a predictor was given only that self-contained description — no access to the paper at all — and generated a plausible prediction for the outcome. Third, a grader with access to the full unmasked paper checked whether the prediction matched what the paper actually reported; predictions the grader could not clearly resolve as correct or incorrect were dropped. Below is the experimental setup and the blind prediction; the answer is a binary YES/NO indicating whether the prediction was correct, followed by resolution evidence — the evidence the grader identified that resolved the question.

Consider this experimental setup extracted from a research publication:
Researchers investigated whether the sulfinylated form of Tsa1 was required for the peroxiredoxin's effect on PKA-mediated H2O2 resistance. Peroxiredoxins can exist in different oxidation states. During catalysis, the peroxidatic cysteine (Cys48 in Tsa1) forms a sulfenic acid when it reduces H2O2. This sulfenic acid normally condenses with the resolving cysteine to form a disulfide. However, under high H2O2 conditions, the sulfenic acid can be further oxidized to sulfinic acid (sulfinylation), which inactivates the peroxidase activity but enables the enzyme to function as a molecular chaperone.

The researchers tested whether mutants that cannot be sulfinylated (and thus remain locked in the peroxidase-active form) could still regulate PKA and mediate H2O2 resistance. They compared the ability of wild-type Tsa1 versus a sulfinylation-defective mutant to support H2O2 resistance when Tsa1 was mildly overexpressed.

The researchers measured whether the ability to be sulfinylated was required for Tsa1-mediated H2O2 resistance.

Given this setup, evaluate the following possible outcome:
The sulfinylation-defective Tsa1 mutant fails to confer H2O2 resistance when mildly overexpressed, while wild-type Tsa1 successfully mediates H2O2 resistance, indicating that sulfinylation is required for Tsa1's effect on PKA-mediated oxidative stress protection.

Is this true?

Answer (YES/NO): NO